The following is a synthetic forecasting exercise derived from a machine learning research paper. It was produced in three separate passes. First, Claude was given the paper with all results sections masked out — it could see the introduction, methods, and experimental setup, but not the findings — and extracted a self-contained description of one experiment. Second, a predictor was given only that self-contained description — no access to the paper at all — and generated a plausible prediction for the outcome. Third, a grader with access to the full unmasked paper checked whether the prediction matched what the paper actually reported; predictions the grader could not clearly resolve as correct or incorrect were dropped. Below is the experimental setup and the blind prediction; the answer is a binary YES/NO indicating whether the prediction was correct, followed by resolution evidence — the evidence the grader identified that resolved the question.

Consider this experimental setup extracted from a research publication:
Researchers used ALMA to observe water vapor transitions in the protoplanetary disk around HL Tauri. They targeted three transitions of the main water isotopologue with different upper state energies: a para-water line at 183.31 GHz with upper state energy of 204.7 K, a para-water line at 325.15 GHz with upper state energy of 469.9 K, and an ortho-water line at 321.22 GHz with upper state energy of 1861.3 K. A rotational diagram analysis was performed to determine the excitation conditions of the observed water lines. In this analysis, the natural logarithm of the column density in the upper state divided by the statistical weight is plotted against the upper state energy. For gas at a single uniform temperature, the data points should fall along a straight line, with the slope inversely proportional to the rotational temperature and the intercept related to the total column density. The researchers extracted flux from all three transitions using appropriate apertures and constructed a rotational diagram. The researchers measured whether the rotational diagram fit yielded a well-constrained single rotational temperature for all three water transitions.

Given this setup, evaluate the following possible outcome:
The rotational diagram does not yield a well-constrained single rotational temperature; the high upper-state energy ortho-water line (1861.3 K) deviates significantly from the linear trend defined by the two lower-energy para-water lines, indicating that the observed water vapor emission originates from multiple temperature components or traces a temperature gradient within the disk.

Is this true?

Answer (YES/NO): YES